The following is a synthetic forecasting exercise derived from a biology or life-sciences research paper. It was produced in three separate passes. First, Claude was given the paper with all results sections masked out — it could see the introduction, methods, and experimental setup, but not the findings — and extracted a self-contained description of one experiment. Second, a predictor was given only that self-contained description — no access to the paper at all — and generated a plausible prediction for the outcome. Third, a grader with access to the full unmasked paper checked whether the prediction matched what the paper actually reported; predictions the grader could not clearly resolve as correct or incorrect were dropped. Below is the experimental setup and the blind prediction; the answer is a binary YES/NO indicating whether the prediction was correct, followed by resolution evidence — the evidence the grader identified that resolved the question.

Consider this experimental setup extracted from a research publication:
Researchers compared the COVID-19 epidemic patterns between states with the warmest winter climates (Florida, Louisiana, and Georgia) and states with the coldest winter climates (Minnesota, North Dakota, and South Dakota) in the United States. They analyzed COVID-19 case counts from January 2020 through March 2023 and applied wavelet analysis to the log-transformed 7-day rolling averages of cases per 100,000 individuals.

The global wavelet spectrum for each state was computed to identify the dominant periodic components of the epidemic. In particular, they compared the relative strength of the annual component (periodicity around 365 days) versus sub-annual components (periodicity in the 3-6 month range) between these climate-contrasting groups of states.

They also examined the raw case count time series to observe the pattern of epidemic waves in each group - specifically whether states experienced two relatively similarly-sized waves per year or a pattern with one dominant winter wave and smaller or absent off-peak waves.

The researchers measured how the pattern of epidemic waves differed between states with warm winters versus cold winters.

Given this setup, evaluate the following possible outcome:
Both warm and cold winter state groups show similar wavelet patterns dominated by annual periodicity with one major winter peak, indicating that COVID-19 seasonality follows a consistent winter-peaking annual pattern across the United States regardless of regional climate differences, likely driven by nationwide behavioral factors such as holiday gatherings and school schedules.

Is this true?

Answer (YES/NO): NO